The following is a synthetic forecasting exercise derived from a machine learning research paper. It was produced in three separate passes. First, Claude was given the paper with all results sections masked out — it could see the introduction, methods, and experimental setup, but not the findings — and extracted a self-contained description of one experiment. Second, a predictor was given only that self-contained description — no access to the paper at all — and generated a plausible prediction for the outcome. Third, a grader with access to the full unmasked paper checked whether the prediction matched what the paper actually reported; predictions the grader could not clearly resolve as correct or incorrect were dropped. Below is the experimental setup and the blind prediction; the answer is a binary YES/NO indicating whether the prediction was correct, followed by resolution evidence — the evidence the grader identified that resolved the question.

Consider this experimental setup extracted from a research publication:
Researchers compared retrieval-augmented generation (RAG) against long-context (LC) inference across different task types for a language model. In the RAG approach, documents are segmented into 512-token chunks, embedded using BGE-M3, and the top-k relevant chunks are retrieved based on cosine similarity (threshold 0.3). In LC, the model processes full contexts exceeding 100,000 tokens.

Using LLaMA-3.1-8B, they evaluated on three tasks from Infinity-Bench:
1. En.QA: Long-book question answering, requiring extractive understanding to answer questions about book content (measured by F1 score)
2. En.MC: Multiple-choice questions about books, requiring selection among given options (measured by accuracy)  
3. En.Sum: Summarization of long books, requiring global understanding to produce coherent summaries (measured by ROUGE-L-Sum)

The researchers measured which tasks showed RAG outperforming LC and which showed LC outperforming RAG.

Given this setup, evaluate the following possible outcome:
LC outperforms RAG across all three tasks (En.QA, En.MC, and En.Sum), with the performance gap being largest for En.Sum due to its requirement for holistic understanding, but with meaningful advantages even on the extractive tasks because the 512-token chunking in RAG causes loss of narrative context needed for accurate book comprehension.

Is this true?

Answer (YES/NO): NO